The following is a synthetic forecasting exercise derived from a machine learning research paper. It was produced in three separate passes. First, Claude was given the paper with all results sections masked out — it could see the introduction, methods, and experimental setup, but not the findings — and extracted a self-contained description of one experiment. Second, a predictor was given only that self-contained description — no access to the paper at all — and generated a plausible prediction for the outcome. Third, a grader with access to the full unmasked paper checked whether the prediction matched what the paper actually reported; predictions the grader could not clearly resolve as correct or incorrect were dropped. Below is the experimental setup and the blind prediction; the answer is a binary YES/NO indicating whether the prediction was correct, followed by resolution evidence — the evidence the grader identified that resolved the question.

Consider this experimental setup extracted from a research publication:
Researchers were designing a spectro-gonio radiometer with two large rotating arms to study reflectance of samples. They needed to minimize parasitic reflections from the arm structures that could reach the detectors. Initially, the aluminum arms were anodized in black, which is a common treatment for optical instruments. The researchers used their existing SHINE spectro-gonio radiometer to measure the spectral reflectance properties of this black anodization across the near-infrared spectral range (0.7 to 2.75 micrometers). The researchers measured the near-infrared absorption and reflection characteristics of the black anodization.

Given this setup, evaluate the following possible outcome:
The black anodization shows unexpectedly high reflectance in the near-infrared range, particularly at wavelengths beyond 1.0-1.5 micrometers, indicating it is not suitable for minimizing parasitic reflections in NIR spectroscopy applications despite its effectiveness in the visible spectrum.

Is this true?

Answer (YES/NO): NO